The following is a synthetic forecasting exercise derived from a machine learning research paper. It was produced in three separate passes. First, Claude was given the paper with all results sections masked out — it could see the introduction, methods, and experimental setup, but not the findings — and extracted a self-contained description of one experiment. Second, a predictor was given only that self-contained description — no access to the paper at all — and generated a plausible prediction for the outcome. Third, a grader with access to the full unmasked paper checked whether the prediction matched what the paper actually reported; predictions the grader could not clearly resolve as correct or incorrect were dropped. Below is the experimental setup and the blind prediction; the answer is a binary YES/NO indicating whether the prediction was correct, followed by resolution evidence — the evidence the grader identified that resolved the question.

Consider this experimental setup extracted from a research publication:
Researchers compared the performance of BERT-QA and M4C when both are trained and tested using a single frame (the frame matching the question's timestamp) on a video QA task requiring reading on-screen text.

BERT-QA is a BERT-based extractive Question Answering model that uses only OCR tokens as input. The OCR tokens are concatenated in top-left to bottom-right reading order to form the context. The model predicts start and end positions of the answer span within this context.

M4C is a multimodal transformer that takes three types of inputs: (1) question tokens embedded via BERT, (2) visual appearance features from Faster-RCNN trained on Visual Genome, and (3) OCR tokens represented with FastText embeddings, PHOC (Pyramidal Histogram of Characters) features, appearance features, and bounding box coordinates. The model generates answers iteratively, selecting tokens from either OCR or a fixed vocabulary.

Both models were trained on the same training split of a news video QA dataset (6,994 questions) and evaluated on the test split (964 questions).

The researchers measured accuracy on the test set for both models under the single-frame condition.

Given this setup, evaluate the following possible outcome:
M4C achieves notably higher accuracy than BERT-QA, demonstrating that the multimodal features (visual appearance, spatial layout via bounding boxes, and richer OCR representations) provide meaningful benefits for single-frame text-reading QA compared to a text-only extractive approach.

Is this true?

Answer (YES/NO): NO